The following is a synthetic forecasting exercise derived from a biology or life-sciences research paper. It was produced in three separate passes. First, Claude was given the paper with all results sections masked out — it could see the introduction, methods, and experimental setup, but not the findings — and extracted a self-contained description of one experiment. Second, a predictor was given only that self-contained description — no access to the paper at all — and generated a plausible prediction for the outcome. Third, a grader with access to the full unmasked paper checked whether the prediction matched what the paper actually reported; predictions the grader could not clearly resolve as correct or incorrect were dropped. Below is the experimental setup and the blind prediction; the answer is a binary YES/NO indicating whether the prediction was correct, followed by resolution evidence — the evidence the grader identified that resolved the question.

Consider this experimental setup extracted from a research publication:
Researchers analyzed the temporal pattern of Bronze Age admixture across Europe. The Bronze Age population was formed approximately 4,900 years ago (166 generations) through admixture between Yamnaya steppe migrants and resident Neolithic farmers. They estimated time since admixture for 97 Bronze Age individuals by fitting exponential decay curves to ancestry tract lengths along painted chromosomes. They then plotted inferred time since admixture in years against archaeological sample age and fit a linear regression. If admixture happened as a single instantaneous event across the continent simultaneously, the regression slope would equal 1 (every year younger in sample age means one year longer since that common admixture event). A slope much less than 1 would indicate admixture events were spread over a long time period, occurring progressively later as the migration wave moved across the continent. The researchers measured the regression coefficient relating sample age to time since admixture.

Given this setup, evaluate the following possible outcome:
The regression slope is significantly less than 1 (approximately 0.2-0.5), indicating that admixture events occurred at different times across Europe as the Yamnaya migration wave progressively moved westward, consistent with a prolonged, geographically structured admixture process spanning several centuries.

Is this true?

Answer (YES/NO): NO